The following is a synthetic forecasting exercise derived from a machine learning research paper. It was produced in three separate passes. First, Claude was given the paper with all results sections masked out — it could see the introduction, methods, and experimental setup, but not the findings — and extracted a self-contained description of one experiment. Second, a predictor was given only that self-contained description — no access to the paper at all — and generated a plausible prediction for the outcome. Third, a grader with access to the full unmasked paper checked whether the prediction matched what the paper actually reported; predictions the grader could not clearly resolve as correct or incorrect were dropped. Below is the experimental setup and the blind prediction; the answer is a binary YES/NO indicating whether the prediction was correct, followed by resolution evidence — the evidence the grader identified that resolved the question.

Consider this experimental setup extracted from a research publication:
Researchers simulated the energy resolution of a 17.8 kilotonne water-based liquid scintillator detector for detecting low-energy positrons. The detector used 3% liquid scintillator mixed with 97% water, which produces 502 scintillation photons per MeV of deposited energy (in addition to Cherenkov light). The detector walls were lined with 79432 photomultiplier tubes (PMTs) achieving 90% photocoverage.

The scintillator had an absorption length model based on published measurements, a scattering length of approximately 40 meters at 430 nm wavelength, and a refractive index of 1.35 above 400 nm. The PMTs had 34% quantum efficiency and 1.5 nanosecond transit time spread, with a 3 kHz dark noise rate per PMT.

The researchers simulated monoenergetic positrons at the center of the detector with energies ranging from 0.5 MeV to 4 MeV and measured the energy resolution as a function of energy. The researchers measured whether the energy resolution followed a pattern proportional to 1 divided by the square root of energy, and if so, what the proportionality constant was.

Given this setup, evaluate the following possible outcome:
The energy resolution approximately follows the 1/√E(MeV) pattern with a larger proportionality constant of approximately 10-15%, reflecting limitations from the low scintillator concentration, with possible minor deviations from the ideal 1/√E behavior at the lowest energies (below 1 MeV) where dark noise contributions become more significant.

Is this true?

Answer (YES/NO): YES